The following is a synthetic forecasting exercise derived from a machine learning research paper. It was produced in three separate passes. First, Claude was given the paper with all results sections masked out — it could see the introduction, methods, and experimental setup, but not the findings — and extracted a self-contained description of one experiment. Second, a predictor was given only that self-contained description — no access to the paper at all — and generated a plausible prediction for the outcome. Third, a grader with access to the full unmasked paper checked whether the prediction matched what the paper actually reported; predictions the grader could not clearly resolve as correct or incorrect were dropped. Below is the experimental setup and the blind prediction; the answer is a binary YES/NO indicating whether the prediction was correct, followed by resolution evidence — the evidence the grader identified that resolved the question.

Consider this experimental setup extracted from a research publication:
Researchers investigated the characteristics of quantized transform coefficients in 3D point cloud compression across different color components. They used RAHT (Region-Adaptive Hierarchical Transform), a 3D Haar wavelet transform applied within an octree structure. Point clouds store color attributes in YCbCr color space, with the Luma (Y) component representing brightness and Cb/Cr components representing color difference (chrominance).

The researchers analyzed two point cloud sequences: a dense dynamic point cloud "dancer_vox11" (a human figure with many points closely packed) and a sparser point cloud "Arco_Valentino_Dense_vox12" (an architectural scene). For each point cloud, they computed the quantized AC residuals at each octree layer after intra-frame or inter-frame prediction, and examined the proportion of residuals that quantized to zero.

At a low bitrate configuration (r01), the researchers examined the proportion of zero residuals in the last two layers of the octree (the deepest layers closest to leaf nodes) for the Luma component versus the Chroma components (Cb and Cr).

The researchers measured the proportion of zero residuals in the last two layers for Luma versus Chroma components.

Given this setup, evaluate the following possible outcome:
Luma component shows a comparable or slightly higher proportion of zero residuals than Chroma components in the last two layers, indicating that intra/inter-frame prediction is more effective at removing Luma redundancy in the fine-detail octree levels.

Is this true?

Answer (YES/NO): NO